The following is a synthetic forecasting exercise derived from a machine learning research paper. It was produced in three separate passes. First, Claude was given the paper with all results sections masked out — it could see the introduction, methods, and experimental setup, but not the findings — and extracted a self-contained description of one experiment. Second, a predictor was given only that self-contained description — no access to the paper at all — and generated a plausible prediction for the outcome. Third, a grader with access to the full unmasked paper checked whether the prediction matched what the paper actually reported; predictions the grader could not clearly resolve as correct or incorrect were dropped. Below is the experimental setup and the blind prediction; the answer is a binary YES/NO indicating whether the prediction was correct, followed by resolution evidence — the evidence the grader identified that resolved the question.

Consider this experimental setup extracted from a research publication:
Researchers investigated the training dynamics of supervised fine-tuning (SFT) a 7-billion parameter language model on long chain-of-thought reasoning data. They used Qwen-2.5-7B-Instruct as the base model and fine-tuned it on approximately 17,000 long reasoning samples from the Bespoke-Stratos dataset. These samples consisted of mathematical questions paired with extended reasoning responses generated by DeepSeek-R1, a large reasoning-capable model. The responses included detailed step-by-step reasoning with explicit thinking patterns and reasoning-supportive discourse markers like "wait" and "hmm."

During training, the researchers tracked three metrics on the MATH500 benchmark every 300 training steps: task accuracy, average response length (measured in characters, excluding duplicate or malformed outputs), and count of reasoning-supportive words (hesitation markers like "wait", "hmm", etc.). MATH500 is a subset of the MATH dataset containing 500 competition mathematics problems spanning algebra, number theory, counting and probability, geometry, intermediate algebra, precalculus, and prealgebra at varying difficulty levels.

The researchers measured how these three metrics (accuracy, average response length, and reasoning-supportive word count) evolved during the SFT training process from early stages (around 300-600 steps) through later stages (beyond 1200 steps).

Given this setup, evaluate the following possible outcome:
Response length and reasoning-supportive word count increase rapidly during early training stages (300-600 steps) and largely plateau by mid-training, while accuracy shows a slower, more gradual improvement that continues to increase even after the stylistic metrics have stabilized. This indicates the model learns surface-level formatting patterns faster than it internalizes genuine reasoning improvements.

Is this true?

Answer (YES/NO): NO